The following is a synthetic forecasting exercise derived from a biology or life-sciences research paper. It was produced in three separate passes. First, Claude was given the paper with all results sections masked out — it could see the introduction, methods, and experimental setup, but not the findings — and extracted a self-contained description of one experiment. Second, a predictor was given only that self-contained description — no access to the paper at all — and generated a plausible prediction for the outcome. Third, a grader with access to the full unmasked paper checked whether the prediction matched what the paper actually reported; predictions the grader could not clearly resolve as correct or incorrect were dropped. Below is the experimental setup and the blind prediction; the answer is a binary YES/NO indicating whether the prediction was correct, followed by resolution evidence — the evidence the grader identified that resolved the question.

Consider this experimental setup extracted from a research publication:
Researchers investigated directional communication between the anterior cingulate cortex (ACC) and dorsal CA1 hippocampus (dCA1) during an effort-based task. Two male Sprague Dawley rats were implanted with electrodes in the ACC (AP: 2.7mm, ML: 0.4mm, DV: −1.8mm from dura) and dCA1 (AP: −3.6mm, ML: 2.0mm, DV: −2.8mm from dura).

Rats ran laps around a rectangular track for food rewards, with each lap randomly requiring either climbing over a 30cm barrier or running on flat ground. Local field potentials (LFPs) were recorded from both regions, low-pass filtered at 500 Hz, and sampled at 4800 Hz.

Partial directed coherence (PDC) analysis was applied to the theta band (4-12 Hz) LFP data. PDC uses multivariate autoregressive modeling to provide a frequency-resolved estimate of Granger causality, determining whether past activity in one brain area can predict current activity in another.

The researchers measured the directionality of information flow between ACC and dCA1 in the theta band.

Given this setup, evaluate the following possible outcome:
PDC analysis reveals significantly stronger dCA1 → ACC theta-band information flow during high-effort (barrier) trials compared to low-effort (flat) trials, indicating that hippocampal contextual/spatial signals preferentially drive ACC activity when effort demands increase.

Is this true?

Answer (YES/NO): NO